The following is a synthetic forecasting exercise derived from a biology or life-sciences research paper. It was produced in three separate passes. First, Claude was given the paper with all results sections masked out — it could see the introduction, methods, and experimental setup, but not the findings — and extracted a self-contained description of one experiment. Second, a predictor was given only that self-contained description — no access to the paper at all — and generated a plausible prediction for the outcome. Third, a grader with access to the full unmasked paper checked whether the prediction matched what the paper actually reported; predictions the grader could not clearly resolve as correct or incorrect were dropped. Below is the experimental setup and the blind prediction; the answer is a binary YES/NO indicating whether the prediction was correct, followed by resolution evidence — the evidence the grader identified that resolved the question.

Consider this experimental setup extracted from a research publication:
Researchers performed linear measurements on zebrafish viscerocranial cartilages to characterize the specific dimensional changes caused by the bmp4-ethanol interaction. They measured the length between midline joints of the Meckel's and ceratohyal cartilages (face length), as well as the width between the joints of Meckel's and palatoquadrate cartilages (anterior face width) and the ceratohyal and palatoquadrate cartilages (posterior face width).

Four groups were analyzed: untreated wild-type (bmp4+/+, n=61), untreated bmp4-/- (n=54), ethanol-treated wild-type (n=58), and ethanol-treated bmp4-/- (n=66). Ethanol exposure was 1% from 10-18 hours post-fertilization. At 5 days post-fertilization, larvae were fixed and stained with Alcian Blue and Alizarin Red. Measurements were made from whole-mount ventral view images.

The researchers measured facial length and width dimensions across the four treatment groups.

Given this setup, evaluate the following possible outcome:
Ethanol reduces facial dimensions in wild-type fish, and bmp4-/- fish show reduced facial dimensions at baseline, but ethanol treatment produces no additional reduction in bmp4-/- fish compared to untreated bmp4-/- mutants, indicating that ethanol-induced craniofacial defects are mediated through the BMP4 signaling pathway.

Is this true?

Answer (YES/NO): NO